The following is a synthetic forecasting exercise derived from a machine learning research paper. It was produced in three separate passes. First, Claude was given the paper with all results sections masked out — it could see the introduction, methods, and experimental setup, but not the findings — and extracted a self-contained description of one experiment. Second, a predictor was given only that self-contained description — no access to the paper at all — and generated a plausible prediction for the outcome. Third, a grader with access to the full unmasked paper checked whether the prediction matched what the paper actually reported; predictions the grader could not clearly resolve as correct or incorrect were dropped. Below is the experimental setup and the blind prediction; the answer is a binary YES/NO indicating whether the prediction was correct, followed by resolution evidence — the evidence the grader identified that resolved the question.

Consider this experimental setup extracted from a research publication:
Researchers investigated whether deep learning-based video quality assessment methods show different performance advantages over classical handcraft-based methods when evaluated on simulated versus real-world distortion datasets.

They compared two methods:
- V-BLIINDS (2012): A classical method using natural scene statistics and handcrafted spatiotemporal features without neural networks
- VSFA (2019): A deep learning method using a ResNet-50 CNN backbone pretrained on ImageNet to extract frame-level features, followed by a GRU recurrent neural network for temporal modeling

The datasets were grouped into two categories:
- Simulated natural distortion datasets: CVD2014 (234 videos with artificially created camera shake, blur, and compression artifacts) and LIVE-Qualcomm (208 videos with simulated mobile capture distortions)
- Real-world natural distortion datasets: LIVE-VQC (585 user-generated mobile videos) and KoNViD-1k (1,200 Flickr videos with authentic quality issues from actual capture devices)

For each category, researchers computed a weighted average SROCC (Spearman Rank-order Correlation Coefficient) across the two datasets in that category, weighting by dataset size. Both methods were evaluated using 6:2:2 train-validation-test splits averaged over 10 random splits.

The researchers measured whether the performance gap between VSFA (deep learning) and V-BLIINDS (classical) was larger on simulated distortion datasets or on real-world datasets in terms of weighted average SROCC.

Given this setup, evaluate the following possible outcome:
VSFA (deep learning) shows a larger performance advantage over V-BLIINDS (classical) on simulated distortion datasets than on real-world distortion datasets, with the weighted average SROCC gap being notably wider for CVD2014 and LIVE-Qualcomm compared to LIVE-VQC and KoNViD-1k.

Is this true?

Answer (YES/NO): YES